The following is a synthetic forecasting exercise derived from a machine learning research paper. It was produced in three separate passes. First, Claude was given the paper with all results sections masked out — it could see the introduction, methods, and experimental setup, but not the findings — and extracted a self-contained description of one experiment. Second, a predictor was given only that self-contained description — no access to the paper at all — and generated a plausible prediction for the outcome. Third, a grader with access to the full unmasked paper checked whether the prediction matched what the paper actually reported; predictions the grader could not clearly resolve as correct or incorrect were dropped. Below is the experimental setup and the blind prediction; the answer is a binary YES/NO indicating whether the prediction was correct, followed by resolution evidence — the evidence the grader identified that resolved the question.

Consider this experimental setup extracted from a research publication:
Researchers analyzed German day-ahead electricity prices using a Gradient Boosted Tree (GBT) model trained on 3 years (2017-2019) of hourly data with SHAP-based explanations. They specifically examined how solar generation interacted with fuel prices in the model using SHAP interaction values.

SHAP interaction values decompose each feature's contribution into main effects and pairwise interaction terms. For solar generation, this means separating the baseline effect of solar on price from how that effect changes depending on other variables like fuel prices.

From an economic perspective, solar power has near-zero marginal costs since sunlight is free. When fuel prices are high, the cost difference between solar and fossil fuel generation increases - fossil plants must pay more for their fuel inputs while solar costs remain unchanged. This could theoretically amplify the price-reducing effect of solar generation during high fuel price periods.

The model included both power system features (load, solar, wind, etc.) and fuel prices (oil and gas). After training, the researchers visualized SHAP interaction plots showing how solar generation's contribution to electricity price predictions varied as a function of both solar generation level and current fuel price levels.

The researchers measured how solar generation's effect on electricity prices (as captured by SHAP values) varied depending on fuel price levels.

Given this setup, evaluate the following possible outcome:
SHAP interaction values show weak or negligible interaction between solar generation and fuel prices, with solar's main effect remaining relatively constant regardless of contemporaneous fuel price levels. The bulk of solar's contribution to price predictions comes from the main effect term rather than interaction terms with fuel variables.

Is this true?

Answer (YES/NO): NO